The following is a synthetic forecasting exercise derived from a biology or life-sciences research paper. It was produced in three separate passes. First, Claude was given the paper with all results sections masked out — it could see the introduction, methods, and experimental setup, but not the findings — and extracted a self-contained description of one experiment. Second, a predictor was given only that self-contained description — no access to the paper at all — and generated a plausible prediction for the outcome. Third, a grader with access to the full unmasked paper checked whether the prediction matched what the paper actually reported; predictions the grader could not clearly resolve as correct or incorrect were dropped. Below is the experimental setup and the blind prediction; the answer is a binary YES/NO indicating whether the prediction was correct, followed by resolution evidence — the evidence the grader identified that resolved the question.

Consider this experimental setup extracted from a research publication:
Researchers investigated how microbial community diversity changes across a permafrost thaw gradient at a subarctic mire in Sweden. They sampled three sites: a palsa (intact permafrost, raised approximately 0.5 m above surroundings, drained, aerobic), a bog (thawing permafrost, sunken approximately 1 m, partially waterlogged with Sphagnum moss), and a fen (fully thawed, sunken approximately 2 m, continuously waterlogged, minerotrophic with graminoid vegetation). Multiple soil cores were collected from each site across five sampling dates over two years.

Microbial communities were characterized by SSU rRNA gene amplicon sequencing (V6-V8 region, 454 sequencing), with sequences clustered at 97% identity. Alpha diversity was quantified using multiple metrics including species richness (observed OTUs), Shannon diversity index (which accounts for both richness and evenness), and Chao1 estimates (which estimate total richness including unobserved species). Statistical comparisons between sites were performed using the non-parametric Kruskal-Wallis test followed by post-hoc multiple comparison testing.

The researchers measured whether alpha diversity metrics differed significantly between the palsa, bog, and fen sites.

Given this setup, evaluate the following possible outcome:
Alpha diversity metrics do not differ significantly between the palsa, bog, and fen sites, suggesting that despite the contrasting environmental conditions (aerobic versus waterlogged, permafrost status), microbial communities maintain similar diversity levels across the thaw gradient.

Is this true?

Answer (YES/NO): NO